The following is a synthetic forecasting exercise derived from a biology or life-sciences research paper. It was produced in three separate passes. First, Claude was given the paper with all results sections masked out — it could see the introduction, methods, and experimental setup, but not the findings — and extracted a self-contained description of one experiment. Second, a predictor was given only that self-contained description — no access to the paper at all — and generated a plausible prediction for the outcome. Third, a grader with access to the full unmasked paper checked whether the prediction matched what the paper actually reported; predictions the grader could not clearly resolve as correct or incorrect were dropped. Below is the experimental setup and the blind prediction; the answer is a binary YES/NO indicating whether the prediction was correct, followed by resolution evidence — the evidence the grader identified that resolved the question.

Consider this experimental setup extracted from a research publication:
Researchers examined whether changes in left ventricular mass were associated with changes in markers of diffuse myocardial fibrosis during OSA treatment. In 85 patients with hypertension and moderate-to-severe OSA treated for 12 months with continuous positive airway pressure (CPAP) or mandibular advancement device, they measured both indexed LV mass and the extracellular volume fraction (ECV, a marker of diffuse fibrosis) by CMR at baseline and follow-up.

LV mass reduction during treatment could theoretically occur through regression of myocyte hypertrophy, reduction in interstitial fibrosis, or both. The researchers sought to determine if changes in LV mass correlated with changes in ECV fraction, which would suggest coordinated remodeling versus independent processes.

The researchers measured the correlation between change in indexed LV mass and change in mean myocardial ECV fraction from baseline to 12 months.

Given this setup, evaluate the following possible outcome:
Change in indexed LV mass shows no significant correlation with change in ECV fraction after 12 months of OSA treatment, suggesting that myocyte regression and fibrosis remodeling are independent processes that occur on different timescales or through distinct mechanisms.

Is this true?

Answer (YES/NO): YES